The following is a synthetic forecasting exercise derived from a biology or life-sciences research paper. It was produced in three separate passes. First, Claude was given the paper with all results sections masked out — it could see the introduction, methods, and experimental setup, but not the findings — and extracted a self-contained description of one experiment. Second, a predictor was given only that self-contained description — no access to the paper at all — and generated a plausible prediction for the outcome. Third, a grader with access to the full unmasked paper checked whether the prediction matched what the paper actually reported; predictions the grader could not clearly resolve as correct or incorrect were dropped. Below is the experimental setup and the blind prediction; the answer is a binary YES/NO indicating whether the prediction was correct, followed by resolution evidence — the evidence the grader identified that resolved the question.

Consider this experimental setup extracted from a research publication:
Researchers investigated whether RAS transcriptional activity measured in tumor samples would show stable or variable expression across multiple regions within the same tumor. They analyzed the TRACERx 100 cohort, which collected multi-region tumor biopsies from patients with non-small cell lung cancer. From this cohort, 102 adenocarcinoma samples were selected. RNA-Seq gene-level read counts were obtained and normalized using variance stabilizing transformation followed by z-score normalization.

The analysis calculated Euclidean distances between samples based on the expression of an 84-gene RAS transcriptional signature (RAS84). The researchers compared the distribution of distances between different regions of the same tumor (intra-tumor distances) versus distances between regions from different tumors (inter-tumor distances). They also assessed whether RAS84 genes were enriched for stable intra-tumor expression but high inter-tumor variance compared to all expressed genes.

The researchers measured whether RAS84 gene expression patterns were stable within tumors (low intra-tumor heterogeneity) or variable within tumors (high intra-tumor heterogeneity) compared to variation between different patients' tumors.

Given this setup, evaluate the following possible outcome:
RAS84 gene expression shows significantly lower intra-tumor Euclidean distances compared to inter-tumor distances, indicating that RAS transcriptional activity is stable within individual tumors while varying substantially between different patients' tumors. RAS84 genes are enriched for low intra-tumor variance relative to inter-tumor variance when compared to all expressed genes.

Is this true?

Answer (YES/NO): YES